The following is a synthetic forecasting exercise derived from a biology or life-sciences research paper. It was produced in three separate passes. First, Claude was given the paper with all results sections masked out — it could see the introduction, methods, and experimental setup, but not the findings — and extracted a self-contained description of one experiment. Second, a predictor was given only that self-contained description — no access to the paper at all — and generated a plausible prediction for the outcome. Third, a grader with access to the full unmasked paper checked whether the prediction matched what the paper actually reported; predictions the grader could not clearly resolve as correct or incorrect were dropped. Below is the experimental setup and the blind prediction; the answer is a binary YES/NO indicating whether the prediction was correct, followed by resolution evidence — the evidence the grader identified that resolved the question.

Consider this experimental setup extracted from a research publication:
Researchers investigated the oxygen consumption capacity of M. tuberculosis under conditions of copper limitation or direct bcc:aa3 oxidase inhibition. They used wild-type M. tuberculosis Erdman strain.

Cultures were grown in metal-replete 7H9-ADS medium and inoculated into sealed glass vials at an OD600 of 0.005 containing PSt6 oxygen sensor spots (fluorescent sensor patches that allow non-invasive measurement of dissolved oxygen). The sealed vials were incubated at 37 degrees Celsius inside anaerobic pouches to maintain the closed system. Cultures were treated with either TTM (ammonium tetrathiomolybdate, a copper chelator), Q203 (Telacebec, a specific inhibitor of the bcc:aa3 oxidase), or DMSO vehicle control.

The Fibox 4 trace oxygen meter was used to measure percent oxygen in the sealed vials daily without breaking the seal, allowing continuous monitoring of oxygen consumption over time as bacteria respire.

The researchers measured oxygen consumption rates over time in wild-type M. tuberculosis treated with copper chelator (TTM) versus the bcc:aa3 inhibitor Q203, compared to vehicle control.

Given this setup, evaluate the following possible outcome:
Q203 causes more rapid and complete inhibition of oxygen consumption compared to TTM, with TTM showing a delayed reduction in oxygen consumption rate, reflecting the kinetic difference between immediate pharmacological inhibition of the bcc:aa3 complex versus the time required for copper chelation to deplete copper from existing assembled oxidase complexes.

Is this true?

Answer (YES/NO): NO